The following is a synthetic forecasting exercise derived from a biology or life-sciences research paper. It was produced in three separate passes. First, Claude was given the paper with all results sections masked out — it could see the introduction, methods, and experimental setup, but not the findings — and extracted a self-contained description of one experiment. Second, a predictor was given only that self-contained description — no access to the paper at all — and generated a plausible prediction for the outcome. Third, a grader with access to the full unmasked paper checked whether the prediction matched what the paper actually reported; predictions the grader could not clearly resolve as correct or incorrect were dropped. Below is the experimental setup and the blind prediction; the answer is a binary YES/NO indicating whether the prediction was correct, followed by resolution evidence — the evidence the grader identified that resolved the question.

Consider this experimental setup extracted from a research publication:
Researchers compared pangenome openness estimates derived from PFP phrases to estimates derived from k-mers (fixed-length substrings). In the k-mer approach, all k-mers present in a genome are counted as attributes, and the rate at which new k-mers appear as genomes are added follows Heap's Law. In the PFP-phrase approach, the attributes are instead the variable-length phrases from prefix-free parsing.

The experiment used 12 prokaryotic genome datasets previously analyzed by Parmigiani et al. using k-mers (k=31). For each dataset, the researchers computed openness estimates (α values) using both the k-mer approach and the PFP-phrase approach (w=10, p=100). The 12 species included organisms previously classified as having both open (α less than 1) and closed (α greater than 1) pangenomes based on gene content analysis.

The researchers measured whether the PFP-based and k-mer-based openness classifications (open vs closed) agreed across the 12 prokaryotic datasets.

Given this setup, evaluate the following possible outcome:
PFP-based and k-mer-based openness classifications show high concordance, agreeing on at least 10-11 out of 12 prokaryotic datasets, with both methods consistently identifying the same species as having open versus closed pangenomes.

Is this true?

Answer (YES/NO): YES